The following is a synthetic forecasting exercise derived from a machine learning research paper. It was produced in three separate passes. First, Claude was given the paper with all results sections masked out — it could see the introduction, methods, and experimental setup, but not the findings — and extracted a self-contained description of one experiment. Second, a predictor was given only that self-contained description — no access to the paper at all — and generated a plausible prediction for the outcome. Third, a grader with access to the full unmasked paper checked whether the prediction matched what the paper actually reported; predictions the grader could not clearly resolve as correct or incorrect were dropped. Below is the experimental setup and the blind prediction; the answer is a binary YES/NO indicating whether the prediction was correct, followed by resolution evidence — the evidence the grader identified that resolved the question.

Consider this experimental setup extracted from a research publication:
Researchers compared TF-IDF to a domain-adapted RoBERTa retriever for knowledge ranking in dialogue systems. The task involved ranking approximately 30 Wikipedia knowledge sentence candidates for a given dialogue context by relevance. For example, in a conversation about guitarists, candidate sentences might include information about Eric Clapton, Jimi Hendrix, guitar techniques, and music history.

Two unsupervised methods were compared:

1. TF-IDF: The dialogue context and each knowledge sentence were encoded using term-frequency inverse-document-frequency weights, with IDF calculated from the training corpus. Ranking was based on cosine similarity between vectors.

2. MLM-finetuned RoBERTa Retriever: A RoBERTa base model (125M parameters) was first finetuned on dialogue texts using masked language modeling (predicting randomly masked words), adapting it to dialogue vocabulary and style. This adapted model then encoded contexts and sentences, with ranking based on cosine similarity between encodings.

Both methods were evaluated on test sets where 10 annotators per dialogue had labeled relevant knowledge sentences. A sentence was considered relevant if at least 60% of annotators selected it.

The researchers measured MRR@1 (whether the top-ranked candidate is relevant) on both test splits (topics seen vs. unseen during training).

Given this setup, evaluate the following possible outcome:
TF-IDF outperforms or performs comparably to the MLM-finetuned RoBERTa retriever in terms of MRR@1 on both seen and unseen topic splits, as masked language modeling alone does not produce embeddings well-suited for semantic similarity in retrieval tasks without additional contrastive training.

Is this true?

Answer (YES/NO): NO